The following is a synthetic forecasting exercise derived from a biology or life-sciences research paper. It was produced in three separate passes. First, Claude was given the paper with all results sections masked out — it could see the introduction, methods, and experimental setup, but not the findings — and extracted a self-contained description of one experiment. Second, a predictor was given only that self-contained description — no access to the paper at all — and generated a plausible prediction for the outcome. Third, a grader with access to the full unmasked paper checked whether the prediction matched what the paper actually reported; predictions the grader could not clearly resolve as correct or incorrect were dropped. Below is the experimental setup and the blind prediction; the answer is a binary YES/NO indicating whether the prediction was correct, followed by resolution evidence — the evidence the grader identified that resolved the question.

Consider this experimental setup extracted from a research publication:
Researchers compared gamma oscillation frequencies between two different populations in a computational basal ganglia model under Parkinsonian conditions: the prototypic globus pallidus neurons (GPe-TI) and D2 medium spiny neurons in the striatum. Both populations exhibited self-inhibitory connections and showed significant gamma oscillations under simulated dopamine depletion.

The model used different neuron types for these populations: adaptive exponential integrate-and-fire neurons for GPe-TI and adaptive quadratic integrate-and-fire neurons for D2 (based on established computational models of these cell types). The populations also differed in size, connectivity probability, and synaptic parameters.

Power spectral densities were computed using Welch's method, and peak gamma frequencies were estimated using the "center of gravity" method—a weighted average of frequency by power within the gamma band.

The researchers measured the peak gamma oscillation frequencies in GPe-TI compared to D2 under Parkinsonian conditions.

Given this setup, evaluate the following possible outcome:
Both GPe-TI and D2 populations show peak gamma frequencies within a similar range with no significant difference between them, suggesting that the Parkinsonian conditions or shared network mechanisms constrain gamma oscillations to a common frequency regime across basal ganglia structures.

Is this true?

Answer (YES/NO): NO